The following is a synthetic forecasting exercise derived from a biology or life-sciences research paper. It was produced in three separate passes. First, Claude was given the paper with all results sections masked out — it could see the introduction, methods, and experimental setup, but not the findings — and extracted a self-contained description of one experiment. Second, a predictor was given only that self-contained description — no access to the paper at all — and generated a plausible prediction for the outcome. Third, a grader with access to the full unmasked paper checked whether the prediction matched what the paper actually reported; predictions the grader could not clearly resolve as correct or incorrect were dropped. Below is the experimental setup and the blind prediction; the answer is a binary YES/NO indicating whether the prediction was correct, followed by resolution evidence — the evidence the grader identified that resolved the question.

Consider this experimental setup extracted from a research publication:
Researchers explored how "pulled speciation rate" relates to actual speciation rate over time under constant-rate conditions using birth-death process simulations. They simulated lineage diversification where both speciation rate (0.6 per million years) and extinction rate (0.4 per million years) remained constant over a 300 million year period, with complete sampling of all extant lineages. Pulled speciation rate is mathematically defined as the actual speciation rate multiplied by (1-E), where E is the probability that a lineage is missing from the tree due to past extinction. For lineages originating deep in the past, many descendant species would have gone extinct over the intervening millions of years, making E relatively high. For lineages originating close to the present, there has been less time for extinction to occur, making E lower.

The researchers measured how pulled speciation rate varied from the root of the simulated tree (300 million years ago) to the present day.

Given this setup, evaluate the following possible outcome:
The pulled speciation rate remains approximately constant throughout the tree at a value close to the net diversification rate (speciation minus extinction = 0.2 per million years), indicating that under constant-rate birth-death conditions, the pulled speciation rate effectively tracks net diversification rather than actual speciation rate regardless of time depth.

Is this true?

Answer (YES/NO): NO